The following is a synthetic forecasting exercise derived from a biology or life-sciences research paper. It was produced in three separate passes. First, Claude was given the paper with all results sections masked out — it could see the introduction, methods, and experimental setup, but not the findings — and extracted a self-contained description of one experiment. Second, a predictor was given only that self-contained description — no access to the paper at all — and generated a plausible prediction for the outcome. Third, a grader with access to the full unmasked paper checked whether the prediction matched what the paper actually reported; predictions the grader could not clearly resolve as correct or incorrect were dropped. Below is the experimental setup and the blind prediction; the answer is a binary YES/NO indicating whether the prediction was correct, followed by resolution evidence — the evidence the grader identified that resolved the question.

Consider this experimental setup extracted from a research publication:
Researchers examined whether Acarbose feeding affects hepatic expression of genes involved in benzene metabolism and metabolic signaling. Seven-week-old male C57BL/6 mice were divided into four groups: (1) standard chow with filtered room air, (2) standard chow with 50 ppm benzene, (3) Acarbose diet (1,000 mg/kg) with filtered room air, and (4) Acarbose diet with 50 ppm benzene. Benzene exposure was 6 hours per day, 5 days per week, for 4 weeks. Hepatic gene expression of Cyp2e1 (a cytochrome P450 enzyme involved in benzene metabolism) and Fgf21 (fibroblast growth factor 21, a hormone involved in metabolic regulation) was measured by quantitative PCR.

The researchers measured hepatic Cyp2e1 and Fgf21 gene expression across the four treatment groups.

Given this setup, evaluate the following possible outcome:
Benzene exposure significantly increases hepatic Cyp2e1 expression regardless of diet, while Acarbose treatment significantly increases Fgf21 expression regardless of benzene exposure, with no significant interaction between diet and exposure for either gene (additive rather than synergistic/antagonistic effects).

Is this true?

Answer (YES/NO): NO